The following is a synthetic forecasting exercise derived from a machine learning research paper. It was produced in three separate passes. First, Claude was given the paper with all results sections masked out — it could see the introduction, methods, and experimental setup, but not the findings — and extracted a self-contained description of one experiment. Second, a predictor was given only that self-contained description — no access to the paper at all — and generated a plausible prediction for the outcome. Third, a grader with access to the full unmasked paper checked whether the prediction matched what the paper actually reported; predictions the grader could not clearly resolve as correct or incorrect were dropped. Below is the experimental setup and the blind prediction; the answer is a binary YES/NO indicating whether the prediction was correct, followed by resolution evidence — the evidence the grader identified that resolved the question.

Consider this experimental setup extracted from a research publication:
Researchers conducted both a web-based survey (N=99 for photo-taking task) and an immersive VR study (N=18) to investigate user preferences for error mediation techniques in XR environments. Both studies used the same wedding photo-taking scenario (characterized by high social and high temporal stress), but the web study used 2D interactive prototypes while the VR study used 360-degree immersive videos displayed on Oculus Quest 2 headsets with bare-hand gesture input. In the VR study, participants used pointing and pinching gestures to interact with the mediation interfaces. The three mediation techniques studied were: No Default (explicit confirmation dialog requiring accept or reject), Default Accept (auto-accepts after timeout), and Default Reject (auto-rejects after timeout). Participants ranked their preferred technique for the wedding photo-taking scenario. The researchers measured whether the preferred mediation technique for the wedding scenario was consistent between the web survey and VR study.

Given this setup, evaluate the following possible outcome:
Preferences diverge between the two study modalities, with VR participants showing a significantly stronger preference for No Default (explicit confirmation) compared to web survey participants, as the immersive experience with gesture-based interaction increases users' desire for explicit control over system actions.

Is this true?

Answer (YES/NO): YES